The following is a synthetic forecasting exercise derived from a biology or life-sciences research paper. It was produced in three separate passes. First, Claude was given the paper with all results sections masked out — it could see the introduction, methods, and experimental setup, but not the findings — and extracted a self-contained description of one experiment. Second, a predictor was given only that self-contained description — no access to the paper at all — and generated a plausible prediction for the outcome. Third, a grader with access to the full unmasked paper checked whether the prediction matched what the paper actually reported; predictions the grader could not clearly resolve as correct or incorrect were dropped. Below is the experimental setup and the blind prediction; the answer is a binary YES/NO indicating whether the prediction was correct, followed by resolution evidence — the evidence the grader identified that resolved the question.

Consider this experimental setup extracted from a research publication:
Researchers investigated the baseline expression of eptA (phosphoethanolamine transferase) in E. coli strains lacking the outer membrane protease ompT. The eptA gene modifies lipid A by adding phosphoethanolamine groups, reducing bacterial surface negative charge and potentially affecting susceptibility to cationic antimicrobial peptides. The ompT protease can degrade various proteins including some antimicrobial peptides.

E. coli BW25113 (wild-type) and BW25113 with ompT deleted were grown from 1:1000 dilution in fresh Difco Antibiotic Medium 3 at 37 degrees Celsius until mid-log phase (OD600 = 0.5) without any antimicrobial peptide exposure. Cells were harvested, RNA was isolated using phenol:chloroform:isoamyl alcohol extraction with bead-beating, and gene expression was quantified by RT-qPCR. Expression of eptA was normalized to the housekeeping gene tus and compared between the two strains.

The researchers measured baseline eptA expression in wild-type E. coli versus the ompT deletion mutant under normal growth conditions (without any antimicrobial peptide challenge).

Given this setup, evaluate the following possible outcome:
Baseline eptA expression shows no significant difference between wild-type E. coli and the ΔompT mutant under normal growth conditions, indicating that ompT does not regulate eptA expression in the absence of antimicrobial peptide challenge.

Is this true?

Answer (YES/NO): NO